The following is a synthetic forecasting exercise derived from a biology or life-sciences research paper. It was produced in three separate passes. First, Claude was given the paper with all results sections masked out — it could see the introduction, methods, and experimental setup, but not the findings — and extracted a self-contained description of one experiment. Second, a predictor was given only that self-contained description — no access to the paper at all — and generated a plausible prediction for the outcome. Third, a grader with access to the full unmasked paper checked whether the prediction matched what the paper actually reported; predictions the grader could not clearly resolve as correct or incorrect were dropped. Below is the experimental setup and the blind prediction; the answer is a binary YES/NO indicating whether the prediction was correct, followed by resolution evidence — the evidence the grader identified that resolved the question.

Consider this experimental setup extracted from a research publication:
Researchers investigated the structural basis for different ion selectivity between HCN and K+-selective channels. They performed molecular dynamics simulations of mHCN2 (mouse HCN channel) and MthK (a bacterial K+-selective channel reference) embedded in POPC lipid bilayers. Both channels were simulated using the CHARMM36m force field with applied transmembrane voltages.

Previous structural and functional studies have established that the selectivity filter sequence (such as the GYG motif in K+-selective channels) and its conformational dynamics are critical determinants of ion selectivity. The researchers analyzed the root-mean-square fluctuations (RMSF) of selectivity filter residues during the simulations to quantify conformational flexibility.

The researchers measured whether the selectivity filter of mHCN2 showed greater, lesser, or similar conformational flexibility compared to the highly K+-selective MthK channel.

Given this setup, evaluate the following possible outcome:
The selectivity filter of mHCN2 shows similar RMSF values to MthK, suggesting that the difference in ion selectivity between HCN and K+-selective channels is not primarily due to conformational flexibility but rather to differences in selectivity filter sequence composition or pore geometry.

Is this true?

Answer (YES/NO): NO